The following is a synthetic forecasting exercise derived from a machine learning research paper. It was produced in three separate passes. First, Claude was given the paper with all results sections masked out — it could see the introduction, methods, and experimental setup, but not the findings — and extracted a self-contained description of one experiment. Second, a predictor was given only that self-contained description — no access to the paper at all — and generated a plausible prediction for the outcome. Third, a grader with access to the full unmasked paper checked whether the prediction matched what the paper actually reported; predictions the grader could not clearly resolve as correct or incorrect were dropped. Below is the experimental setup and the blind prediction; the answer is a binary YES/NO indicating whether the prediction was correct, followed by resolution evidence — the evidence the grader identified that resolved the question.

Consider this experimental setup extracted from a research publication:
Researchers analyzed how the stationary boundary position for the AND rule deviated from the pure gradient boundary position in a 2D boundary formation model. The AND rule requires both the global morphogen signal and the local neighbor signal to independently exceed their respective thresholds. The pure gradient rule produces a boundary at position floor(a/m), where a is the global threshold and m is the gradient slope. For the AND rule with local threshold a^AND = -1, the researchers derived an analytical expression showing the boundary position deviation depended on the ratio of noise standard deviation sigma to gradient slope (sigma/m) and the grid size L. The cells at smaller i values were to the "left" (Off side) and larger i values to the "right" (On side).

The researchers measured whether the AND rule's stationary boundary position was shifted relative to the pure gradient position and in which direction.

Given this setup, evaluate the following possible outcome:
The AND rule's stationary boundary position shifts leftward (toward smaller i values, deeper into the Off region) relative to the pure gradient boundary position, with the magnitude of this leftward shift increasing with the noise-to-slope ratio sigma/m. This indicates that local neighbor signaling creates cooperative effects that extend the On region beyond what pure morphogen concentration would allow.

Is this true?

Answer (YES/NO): NO